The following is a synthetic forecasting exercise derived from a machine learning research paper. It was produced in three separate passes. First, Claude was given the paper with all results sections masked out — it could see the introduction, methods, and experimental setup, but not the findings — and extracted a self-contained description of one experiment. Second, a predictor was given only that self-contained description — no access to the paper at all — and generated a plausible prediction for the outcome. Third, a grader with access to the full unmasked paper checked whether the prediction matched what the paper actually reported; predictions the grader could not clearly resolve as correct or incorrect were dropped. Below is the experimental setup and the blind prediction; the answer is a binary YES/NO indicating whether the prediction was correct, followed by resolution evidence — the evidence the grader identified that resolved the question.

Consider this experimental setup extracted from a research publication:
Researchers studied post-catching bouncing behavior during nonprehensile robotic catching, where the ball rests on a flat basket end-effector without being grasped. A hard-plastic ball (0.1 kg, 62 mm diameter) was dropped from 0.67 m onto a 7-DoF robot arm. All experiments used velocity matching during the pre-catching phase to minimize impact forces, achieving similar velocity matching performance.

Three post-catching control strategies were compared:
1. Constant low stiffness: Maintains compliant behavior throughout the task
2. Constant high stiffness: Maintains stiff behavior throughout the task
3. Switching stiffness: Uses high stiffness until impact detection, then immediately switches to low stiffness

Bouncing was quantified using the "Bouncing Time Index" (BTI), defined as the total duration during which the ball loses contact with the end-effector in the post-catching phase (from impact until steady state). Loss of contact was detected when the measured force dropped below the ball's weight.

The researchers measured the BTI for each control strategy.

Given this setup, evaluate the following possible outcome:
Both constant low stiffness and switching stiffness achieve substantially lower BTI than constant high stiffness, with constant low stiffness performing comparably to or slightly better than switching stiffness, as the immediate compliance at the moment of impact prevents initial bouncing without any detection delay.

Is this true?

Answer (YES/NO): NO